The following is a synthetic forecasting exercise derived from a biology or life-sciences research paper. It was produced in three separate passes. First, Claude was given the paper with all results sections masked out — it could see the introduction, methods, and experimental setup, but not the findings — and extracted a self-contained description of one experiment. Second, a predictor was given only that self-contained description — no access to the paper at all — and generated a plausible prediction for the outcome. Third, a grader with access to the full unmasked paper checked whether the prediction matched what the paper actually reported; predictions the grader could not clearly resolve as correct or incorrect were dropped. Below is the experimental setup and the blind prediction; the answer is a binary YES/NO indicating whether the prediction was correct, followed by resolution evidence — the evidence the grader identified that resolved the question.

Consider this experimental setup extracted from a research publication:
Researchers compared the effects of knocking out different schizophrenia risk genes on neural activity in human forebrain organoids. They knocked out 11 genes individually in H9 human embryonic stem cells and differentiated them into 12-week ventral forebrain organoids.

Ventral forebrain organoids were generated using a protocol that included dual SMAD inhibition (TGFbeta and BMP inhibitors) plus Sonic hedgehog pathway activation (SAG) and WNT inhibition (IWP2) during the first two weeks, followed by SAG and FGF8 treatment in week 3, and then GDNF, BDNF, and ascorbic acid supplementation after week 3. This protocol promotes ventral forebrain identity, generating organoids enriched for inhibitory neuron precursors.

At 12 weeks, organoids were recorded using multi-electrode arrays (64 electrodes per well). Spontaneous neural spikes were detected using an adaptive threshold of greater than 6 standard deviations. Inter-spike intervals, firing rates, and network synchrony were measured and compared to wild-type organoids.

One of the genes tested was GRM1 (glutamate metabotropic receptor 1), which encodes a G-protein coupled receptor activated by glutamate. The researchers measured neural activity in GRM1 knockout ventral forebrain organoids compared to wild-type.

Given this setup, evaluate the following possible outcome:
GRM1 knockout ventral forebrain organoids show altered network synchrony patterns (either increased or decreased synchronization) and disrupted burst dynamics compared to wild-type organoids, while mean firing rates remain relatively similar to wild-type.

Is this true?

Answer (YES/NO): NO